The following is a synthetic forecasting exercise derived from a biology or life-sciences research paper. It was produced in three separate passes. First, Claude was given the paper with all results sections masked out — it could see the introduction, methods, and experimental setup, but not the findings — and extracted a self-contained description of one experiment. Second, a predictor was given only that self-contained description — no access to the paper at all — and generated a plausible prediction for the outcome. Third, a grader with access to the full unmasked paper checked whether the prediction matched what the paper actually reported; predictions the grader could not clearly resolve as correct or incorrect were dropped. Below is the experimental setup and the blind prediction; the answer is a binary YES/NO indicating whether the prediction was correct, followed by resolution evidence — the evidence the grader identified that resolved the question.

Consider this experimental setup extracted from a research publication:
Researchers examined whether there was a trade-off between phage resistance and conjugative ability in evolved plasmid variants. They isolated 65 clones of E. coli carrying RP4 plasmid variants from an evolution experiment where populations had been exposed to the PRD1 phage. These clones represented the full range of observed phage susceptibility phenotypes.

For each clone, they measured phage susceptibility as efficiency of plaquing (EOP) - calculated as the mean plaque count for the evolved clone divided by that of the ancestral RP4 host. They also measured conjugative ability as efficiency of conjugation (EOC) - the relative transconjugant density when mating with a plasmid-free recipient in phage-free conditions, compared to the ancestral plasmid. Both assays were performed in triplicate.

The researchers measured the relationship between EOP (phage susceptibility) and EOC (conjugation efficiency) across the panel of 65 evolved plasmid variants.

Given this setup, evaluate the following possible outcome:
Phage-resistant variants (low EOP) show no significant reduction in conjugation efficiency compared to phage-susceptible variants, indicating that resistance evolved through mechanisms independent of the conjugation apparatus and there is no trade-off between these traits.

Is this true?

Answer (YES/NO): NO